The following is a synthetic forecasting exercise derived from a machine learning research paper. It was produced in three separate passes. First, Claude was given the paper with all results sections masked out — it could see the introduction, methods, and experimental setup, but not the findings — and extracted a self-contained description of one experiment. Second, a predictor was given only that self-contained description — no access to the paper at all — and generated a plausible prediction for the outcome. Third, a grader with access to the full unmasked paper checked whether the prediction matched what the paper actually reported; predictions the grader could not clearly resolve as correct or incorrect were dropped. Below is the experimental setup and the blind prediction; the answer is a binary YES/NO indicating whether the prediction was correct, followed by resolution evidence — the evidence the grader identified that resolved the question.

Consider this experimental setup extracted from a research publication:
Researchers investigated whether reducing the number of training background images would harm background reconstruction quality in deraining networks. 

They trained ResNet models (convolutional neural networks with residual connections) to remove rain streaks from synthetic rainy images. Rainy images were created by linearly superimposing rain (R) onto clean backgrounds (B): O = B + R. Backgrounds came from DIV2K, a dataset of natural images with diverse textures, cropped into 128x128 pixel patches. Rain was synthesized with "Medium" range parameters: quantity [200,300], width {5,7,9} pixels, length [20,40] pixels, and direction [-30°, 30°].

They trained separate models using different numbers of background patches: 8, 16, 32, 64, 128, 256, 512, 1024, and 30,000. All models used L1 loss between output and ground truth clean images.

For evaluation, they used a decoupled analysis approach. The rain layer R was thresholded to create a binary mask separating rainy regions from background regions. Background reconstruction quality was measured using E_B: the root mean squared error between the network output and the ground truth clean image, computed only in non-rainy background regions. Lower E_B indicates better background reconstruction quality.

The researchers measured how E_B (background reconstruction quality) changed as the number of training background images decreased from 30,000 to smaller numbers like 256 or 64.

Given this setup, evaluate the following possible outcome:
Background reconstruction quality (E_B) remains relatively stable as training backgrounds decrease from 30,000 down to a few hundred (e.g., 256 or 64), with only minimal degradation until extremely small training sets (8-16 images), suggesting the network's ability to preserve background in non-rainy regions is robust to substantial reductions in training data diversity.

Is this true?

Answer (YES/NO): NO